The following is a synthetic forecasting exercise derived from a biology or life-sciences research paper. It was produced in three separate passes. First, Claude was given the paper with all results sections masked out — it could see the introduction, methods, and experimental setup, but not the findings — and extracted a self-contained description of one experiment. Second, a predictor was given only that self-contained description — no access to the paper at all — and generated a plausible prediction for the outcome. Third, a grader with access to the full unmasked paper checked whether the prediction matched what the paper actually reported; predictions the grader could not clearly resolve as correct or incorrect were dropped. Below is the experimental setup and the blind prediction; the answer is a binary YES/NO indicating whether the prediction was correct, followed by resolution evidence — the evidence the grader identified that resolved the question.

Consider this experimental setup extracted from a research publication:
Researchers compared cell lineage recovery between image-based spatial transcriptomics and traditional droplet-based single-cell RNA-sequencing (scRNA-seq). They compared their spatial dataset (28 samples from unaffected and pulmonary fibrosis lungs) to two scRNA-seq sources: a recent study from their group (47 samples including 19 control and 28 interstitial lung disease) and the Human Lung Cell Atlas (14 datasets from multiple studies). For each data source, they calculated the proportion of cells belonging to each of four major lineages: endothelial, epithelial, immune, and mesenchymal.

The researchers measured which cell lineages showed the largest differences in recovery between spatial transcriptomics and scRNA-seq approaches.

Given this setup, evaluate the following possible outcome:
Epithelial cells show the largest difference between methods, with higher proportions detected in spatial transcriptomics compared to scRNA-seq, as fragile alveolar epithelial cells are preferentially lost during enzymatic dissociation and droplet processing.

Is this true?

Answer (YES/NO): NO